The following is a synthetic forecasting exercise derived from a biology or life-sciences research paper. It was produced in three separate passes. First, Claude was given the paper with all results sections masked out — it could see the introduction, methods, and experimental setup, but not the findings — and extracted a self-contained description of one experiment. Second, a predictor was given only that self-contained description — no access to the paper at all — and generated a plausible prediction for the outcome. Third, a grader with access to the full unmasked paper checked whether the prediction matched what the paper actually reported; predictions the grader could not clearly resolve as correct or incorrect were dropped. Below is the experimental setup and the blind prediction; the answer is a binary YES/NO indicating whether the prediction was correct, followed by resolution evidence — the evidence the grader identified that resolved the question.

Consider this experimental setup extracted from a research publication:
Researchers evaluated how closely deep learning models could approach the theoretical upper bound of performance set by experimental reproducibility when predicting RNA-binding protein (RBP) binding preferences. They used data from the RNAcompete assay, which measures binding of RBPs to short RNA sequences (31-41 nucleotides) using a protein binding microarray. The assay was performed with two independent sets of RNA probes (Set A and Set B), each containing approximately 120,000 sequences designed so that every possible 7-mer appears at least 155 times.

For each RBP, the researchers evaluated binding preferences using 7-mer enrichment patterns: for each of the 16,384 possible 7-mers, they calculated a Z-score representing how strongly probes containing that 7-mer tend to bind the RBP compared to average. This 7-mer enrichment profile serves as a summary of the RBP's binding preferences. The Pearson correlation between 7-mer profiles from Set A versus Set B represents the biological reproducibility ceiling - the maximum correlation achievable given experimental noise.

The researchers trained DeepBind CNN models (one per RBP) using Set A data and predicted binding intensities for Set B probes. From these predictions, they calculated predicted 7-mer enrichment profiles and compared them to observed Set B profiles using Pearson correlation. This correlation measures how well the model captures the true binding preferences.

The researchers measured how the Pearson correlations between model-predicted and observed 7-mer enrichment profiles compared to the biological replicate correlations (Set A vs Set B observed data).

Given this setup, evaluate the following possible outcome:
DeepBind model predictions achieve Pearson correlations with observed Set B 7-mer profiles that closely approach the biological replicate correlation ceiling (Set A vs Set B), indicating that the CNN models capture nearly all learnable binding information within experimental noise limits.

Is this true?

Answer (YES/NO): YES